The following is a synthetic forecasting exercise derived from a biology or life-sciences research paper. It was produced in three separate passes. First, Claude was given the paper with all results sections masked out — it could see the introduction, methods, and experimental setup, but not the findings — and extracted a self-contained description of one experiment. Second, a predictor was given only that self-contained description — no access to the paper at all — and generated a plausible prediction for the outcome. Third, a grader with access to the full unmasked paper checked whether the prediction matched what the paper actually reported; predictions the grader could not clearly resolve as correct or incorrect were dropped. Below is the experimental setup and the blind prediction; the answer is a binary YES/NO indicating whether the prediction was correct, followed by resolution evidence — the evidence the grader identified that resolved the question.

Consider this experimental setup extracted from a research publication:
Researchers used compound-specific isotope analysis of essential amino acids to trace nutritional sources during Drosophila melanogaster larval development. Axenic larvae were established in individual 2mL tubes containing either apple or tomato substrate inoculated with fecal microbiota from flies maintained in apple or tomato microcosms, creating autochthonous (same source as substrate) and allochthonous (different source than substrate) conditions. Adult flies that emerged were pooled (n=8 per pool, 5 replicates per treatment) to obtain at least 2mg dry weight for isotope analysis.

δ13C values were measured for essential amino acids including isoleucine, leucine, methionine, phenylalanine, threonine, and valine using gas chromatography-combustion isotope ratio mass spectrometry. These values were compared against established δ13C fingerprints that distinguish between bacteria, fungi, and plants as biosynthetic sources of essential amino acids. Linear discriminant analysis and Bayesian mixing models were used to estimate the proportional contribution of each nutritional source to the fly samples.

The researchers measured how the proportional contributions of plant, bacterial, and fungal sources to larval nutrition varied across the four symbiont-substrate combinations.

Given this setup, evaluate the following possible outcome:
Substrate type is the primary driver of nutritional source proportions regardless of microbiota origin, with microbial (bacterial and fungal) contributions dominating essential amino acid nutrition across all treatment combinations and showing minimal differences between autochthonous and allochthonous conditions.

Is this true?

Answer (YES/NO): NO